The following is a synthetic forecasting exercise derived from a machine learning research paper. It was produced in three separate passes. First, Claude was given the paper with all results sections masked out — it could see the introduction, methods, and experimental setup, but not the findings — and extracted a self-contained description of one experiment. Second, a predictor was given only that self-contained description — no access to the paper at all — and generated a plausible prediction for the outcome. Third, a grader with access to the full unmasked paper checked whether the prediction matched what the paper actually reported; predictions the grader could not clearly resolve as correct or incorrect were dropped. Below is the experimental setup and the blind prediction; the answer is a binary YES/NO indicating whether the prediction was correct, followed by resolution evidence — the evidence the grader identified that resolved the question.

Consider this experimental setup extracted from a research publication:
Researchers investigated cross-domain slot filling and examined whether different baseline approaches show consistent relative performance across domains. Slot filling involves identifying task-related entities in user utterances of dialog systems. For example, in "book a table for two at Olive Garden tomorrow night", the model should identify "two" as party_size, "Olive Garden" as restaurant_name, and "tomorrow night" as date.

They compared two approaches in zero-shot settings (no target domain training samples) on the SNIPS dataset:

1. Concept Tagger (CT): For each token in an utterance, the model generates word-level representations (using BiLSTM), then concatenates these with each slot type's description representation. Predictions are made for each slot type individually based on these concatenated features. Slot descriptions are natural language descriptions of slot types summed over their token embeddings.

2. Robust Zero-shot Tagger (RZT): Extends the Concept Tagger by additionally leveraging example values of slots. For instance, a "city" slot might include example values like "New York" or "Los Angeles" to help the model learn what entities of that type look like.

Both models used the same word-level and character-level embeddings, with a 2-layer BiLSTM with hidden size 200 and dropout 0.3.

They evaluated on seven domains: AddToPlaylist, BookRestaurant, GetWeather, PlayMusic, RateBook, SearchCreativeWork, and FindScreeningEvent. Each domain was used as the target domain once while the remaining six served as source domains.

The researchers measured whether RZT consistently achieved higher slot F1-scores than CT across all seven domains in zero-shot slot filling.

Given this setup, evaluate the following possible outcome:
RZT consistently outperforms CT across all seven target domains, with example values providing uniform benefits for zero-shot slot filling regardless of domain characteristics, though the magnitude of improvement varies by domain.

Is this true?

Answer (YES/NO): NO